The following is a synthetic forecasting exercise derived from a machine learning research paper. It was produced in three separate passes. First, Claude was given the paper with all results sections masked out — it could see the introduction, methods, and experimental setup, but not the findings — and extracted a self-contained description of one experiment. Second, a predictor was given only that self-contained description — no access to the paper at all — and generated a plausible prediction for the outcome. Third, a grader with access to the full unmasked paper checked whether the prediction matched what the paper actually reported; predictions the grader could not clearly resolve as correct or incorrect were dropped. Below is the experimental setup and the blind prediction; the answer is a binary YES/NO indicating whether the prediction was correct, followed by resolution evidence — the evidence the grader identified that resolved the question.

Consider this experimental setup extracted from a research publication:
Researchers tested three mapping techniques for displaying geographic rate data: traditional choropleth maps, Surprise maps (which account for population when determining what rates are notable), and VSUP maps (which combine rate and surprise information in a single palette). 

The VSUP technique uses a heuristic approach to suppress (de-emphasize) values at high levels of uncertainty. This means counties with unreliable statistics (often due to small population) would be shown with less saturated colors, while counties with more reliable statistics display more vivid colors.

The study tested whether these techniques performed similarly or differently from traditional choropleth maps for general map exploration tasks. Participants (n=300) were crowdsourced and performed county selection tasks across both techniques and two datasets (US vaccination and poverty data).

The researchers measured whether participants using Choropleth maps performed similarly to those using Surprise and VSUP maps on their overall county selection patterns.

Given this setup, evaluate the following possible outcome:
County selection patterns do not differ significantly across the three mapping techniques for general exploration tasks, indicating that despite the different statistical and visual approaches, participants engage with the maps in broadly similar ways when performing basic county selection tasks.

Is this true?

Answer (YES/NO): NO